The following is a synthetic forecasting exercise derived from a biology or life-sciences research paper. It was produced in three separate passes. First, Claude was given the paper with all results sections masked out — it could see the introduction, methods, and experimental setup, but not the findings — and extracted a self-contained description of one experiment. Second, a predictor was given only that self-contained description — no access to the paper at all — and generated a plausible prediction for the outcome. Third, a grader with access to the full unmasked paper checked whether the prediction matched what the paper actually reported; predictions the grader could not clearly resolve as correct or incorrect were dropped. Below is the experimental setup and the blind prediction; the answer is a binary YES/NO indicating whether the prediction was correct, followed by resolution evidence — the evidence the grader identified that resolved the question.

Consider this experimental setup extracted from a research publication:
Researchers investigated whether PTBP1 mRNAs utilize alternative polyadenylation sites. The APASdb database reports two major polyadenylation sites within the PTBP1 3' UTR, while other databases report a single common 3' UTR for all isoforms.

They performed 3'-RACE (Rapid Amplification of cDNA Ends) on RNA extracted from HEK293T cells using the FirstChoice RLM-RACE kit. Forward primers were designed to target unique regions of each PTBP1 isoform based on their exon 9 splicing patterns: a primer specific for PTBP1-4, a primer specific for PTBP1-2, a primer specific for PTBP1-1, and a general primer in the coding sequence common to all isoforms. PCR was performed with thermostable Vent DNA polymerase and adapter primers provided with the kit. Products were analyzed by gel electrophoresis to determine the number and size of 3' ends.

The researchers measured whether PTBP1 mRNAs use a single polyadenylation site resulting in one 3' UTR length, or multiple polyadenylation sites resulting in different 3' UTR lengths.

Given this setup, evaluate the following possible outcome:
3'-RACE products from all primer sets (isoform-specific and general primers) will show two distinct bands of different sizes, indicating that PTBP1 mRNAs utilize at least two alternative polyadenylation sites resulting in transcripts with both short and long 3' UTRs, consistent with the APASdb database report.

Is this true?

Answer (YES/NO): YES